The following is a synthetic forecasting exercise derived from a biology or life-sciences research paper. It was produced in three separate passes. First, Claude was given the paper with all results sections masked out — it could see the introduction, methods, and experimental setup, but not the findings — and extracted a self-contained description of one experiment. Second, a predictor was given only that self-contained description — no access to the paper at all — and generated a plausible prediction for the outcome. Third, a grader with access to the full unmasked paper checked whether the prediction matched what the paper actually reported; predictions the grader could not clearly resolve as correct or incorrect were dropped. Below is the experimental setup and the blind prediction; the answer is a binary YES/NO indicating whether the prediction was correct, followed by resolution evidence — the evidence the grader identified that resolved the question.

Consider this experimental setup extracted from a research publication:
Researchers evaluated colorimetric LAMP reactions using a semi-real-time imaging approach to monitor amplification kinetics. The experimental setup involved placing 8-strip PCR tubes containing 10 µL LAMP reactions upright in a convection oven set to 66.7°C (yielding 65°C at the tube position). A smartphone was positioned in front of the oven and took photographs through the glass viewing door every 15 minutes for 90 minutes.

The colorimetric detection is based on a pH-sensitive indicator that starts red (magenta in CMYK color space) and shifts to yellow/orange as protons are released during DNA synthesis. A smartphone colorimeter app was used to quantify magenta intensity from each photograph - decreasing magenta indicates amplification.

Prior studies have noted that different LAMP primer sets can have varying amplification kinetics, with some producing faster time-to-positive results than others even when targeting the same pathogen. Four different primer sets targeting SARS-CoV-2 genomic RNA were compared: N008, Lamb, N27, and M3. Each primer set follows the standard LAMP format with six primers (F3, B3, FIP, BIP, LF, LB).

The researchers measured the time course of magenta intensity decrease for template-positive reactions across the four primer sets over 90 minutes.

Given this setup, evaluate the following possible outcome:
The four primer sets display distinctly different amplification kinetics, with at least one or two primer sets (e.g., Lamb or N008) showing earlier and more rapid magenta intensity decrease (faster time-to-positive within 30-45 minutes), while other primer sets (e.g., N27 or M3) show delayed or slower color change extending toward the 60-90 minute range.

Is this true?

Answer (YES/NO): NO